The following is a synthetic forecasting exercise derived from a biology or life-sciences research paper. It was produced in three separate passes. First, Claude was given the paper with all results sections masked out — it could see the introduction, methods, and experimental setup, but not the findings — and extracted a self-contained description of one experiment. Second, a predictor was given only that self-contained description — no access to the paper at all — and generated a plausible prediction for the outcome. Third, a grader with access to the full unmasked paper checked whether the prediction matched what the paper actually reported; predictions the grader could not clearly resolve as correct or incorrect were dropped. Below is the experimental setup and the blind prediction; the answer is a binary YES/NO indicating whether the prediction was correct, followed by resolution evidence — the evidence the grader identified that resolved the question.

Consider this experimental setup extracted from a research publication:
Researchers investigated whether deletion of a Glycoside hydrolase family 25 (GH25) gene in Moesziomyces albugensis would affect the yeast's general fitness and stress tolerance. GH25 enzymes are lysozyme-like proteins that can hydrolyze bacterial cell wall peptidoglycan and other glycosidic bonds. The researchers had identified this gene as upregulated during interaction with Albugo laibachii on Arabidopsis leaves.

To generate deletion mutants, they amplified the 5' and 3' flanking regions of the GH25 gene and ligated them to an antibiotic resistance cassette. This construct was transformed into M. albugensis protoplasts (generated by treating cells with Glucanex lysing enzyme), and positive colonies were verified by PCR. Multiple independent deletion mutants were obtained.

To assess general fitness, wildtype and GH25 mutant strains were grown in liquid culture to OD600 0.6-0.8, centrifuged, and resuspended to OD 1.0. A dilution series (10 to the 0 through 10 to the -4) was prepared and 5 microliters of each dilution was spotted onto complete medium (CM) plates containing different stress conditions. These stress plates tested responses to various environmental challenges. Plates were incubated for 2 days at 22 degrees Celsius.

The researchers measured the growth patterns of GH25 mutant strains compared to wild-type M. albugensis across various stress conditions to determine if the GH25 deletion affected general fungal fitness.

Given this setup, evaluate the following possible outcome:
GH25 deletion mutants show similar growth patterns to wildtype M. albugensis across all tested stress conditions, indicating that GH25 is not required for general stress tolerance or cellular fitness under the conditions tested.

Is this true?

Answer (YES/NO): YES